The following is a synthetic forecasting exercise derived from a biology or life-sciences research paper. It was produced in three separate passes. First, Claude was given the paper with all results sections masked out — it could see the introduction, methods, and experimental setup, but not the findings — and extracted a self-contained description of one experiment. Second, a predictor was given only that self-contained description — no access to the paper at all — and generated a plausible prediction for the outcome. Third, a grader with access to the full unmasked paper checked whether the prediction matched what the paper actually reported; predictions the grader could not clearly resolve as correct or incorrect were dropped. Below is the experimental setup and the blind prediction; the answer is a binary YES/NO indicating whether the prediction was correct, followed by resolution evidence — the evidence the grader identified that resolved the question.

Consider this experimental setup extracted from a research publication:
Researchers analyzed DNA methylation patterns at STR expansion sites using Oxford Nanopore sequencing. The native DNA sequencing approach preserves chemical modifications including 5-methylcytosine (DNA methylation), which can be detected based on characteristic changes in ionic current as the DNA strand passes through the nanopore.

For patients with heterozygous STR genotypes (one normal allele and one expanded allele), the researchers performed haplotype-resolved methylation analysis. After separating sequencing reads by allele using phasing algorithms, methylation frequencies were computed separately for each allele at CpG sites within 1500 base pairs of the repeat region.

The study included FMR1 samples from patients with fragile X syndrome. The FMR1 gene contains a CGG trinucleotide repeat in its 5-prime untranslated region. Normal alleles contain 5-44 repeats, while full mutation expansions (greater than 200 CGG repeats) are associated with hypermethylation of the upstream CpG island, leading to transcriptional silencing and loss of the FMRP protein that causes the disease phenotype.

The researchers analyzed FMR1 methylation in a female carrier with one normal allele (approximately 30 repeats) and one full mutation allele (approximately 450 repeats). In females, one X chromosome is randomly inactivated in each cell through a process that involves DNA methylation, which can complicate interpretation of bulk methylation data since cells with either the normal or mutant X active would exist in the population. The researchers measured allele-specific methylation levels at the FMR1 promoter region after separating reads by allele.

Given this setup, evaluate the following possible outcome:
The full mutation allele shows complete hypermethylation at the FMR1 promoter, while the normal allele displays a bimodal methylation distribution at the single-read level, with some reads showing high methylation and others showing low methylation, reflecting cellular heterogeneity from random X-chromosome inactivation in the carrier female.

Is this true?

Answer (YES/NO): NO